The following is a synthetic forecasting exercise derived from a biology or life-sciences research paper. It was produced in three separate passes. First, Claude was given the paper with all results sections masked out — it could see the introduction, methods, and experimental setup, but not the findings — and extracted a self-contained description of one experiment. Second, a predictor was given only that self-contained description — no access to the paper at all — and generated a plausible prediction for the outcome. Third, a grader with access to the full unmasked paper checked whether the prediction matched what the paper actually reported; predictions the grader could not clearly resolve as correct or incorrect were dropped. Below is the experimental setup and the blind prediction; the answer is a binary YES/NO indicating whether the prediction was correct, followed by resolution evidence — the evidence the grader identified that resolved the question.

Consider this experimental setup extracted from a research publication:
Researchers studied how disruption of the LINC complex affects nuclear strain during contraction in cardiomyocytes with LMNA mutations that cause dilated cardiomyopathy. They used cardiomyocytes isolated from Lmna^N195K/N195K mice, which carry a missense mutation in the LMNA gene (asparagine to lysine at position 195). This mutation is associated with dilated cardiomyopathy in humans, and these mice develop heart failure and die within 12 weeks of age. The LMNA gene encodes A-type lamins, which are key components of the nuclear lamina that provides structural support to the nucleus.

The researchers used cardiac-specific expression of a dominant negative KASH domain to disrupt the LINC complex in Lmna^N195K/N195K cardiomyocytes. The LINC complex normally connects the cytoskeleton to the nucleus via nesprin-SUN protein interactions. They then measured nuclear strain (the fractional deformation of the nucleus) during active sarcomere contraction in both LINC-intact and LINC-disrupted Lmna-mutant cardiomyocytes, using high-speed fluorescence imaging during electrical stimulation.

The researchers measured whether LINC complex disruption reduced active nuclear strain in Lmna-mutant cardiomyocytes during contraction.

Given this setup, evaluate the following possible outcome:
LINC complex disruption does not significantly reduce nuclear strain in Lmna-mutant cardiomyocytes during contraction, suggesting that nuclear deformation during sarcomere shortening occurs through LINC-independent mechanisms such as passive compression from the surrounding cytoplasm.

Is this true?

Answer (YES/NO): YES